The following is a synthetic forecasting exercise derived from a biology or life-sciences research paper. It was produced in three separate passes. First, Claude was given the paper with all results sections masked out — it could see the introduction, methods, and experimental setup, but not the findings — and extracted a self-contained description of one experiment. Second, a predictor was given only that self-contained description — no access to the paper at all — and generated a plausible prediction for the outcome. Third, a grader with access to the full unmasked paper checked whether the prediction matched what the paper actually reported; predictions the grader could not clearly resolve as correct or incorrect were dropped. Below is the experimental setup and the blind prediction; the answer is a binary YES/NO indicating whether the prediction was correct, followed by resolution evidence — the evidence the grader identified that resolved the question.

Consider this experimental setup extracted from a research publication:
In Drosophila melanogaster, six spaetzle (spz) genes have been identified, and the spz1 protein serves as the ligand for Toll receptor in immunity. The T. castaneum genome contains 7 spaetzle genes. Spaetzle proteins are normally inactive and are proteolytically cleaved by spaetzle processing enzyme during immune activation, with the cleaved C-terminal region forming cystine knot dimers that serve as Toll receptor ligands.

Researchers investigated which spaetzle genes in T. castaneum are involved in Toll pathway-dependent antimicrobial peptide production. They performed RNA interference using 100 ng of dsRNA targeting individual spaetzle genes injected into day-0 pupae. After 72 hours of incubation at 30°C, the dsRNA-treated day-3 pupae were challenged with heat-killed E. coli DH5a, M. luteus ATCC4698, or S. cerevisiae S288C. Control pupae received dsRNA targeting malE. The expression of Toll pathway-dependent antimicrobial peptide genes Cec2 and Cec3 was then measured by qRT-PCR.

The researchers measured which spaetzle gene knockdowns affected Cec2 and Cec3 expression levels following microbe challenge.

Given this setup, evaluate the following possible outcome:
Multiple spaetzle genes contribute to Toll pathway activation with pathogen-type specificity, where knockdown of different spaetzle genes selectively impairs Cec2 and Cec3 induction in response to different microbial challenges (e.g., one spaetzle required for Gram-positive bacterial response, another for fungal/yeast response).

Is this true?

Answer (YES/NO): NO